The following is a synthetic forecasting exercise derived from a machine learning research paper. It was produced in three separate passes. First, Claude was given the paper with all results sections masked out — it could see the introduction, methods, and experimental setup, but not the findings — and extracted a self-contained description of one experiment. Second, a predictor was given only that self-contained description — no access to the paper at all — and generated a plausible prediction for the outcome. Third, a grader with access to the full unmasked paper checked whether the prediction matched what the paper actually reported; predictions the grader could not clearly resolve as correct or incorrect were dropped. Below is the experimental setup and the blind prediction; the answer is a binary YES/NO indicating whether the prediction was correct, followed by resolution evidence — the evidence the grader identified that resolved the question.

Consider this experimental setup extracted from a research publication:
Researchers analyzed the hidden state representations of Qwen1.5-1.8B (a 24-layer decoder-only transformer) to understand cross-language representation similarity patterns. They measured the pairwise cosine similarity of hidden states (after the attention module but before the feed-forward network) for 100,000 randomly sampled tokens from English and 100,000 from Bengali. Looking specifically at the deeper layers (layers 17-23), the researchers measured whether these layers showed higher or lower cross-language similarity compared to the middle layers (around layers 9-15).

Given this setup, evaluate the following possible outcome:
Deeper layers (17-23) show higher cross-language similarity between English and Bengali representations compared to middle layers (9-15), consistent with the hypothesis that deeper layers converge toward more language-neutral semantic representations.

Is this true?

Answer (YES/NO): NO